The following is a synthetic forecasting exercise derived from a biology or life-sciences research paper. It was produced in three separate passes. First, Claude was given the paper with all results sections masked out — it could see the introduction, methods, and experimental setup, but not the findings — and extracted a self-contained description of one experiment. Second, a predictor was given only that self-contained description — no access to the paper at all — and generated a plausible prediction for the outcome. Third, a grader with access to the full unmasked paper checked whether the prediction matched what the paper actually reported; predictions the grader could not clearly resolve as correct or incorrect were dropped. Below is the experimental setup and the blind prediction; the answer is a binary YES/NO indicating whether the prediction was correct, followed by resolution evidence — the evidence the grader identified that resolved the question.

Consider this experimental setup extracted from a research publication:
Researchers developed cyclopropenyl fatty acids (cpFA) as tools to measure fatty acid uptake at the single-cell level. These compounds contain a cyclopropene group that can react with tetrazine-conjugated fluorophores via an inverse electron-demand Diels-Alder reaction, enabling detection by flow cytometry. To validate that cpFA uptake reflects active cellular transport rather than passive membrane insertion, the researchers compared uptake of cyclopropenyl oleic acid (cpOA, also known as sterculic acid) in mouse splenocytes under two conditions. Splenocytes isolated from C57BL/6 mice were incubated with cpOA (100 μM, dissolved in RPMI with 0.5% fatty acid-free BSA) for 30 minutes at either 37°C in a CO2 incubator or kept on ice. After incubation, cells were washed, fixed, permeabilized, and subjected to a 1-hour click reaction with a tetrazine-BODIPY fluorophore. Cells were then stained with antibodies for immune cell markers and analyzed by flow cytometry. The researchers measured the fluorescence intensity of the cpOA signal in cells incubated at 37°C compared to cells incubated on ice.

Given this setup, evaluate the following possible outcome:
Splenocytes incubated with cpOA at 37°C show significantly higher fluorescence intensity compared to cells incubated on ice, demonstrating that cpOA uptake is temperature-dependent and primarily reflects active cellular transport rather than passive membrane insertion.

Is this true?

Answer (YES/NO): YES